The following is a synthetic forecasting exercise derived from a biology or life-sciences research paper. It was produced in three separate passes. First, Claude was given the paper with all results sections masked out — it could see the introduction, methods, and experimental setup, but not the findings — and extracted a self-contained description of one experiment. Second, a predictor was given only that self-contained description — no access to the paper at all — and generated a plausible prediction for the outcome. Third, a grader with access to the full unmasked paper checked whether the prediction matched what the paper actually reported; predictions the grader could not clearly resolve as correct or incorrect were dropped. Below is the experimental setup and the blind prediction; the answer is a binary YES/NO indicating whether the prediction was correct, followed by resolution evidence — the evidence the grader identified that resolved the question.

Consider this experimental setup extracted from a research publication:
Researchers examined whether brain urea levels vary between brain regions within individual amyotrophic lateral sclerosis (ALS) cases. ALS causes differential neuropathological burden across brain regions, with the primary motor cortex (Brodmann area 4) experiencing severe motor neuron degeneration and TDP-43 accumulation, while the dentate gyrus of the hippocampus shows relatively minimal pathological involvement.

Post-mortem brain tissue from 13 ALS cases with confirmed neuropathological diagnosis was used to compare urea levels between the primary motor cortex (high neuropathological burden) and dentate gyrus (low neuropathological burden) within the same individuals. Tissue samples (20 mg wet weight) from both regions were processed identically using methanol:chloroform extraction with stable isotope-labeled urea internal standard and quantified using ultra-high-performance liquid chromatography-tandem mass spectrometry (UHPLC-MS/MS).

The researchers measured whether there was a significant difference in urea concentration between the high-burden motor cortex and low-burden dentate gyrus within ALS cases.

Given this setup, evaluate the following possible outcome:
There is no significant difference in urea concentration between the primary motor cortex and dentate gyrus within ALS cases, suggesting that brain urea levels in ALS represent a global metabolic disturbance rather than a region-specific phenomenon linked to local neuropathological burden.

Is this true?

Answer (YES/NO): NO